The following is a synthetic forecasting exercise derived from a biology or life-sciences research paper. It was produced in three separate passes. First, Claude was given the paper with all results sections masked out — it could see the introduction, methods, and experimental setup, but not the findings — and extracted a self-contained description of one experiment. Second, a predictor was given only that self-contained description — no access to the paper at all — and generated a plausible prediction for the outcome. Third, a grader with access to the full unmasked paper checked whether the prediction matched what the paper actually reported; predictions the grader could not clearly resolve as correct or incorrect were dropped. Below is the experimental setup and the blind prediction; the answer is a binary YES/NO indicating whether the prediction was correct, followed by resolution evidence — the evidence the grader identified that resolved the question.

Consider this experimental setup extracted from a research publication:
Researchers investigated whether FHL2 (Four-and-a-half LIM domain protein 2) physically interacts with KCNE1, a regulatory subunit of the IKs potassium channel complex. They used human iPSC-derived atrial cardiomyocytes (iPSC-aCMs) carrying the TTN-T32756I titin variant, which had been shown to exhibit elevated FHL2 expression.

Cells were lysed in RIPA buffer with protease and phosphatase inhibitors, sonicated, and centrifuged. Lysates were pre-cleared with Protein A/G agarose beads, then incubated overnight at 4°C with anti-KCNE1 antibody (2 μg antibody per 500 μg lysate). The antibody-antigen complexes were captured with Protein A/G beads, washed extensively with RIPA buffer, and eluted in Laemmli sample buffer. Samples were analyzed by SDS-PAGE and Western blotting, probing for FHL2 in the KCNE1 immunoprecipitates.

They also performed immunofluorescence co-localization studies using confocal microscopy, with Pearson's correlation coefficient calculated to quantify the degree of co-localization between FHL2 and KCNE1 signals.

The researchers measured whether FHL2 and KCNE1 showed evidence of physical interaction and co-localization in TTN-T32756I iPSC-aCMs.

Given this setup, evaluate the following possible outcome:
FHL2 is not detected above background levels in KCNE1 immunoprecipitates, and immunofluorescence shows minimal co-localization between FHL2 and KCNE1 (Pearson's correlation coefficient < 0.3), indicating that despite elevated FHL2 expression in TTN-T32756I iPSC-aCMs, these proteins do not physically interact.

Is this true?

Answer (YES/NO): NO